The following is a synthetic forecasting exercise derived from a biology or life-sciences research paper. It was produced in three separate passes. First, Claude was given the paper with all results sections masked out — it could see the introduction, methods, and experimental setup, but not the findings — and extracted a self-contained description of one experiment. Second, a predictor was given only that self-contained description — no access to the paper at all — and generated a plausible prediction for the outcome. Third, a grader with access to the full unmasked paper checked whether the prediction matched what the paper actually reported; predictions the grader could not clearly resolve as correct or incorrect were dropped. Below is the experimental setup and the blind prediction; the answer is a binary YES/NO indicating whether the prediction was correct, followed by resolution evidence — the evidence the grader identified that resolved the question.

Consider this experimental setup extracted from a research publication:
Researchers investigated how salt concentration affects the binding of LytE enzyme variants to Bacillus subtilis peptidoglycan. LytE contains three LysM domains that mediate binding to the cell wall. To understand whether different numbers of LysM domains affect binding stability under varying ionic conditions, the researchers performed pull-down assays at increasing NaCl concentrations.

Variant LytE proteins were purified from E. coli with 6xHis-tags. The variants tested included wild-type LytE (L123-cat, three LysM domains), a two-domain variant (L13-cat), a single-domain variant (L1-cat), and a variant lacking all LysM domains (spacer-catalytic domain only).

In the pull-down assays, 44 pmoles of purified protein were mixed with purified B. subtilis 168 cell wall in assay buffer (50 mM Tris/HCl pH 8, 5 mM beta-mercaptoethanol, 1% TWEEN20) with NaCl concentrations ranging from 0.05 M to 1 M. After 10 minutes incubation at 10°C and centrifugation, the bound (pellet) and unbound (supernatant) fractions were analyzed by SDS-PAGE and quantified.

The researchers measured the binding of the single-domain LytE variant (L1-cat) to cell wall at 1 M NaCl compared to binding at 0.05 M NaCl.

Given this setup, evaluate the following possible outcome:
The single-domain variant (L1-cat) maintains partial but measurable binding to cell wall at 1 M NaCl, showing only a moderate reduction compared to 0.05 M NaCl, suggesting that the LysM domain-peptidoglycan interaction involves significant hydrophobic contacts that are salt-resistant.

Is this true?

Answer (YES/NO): NO